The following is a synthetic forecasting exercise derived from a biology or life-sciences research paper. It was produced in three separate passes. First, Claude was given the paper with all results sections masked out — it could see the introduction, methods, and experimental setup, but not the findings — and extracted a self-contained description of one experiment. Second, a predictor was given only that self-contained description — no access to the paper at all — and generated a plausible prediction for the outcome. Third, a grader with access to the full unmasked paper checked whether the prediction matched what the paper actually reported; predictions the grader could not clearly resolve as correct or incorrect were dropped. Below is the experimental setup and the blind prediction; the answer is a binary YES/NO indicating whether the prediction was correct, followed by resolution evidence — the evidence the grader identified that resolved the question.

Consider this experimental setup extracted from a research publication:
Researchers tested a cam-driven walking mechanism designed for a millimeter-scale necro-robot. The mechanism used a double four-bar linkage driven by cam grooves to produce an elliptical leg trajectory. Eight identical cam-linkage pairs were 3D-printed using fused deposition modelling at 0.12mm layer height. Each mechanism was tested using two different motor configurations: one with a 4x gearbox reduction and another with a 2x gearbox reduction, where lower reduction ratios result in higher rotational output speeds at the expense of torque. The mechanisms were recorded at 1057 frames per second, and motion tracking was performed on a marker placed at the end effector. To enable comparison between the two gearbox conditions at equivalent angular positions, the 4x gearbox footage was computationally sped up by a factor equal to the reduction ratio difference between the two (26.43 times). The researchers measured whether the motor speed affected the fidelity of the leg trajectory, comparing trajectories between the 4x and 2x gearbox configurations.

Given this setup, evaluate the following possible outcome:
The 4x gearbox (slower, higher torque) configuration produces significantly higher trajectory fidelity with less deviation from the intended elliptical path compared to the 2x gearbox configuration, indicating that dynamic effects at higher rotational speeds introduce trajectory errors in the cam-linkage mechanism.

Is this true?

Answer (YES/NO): NO